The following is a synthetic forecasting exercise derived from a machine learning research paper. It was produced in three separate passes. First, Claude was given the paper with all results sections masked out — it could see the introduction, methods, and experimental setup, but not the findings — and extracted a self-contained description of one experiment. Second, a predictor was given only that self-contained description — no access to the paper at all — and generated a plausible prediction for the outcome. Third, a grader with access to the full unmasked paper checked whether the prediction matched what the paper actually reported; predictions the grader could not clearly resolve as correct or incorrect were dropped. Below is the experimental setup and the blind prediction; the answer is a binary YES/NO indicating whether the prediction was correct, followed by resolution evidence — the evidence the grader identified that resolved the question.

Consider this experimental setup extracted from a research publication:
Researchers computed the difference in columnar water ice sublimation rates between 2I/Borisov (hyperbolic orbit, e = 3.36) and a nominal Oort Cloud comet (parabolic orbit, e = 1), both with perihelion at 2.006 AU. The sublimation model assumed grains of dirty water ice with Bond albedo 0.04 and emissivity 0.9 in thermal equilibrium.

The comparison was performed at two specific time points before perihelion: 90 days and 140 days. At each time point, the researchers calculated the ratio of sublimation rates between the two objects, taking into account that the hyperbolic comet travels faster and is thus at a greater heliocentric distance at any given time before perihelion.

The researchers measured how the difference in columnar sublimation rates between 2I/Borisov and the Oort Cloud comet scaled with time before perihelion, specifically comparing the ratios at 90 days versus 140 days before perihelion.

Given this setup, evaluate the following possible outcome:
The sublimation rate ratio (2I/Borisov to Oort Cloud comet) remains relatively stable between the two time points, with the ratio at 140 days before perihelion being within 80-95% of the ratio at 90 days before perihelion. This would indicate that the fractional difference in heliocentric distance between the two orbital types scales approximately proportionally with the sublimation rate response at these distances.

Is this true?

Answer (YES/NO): NO